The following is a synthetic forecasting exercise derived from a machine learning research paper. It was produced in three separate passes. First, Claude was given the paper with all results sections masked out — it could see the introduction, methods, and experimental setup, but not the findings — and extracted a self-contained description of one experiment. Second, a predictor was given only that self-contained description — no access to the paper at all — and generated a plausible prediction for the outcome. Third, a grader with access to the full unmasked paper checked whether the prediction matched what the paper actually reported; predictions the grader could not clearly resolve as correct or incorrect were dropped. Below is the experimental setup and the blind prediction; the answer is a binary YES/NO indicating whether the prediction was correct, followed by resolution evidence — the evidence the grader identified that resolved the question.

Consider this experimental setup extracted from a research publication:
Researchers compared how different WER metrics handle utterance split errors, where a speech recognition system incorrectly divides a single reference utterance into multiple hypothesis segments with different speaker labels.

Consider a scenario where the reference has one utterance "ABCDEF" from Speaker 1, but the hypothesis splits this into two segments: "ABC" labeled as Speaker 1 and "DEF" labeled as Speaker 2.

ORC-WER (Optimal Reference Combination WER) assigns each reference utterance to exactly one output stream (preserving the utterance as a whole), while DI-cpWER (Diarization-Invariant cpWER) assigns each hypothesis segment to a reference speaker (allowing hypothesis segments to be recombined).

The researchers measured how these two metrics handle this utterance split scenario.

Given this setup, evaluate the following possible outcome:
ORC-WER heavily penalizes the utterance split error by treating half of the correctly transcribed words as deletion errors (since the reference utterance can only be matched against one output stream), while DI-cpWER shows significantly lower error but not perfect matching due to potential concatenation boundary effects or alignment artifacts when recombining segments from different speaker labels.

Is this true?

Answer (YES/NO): NO